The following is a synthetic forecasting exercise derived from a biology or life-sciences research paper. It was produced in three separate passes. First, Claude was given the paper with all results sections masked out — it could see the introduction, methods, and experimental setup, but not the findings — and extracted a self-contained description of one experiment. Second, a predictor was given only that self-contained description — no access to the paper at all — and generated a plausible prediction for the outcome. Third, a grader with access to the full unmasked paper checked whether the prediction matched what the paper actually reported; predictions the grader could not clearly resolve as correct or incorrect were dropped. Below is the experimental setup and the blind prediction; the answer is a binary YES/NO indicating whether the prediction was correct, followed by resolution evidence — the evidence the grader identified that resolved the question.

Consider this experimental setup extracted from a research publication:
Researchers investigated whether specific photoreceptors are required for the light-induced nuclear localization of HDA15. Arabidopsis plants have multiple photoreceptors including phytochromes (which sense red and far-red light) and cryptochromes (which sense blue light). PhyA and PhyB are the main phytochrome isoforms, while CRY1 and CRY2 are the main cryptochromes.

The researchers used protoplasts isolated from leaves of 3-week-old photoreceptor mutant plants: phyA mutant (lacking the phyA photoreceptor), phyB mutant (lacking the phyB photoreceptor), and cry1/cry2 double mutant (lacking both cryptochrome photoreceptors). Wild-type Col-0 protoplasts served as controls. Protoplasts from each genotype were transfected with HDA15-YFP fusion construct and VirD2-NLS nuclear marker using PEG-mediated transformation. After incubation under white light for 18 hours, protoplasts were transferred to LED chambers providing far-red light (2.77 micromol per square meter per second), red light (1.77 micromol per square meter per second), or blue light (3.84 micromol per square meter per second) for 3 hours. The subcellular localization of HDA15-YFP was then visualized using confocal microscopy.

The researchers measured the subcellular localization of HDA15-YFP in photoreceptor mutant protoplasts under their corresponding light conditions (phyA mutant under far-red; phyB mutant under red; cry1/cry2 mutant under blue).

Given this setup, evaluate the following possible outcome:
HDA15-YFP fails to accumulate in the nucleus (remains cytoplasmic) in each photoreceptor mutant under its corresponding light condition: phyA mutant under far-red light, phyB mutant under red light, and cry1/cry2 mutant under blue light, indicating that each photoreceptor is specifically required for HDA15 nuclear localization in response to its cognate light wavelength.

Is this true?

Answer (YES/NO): NO